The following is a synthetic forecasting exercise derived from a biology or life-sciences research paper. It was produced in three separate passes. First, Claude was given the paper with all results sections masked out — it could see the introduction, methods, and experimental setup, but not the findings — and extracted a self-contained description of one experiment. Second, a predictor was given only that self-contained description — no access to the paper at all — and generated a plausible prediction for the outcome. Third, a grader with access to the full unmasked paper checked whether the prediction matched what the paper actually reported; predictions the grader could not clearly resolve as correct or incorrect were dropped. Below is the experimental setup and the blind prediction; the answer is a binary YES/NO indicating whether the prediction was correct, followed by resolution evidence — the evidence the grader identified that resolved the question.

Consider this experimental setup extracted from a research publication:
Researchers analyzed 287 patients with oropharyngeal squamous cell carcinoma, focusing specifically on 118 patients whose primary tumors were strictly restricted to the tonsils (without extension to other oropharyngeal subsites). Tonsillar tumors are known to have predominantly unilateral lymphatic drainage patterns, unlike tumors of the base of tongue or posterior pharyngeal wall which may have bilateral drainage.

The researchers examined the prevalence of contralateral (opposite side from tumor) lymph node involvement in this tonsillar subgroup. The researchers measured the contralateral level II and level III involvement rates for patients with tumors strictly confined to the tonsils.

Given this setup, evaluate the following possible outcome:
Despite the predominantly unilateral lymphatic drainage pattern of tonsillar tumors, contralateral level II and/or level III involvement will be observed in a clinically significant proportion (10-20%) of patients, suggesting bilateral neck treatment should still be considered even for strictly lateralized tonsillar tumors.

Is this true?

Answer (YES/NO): NO